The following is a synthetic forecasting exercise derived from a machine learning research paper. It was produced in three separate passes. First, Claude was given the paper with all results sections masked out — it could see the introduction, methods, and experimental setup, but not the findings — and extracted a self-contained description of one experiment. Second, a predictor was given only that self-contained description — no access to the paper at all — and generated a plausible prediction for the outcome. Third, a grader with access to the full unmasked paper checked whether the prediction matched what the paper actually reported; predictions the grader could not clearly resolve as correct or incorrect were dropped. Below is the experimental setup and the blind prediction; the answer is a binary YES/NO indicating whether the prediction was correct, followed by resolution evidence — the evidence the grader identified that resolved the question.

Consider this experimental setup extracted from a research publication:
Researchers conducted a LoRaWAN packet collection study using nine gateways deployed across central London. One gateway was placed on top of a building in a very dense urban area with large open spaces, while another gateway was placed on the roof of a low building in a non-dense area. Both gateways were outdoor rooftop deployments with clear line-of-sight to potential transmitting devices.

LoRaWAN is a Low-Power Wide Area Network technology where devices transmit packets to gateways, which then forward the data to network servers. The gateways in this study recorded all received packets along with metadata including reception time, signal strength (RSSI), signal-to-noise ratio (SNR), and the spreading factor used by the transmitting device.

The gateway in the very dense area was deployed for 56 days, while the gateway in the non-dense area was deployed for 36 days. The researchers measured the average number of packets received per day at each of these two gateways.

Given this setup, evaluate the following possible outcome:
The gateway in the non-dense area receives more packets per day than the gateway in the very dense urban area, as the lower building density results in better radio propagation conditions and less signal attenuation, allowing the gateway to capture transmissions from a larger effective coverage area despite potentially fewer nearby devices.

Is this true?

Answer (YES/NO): NO